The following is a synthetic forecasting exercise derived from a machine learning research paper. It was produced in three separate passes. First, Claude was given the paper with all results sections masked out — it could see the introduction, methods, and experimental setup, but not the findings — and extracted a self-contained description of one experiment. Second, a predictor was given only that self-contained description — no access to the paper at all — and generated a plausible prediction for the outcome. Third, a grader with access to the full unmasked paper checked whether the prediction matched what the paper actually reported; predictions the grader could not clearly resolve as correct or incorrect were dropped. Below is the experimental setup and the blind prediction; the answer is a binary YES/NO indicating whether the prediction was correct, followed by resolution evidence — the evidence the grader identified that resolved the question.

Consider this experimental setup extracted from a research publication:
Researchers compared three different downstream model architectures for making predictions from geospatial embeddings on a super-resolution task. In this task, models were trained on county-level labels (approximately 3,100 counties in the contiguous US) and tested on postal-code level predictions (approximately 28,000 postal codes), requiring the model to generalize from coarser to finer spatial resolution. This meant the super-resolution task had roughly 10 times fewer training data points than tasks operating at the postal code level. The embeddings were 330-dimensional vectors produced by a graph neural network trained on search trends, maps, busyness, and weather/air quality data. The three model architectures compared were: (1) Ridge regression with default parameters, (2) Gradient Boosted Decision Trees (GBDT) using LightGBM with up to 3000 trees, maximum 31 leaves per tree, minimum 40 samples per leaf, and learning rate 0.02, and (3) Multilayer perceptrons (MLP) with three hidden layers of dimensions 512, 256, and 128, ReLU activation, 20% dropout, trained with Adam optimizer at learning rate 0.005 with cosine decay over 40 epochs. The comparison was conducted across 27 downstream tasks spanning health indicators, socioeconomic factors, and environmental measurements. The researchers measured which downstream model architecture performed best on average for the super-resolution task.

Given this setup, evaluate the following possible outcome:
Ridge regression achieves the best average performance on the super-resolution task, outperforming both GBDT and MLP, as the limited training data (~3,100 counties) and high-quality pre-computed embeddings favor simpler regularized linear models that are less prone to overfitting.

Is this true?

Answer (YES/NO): YES